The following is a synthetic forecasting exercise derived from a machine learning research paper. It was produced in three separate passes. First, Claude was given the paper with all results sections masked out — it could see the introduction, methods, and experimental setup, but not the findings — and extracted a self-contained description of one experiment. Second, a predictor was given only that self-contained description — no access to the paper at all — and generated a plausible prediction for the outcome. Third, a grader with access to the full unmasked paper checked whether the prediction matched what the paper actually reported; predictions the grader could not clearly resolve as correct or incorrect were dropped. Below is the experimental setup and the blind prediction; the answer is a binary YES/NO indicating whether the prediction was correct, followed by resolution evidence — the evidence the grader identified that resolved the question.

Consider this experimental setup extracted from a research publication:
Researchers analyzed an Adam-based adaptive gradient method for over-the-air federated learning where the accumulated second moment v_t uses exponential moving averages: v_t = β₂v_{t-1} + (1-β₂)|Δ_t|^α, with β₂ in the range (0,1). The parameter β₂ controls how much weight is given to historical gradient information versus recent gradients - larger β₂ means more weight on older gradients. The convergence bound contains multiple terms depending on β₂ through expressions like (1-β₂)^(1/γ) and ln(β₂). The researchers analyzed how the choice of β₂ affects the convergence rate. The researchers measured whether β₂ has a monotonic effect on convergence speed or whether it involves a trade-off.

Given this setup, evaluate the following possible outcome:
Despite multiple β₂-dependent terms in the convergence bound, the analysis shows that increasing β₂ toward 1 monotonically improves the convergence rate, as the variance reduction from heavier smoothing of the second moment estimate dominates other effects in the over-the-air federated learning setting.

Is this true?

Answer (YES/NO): NO